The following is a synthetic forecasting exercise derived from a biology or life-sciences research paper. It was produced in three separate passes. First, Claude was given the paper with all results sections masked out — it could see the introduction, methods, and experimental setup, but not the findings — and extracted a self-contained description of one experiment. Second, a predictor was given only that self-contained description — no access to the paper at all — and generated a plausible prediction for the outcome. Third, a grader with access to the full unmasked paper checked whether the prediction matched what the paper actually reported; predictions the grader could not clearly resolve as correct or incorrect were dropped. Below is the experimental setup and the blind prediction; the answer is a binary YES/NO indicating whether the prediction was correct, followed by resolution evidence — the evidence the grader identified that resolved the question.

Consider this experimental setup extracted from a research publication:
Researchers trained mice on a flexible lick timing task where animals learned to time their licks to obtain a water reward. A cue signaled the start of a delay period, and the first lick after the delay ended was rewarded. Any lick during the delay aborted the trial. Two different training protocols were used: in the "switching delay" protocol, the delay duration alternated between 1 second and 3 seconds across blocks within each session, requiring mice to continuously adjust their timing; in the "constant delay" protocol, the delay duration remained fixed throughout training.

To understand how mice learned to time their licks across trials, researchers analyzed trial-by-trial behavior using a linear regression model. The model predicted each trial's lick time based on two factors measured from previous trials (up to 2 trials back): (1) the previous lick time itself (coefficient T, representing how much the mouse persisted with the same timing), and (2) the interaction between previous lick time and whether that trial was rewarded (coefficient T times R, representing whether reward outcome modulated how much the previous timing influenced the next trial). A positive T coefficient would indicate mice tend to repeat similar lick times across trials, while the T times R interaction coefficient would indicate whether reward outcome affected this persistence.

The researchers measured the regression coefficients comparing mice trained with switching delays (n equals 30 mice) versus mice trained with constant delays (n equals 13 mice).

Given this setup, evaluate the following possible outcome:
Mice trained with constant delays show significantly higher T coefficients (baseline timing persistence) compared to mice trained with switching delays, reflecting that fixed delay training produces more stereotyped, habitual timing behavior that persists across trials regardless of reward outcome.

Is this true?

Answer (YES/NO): NO